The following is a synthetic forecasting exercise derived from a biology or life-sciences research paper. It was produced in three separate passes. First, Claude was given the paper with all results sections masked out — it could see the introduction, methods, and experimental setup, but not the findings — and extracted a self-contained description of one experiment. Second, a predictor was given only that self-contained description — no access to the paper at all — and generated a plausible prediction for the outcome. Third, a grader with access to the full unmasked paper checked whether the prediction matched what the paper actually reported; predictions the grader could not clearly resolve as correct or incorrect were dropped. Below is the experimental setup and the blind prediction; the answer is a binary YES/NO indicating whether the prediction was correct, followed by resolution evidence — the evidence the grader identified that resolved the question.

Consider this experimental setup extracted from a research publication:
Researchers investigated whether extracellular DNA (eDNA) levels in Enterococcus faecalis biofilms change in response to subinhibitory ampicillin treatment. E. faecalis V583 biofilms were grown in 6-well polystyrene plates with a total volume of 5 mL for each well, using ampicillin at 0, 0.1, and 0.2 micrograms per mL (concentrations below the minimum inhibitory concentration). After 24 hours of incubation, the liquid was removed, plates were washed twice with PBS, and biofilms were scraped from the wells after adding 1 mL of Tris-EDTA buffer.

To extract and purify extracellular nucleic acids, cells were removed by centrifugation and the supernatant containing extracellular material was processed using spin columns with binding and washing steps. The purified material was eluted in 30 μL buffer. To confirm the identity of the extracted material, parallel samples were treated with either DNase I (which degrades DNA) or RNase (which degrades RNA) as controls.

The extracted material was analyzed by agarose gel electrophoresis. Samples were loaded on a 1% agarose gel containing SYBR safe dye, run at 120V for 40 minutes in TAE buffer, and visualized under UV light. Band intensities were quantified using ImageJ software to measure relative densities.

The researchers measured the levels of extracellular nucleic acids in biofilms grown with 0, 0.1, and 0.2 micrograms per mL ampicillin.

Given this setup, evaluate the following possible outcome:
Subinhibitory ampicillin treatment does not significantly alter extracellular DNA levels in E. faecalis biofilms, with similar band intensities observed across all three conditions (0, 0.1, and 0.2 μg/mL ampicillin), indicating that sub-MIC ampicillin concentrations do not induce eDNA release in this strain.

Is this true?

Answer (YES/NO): NO